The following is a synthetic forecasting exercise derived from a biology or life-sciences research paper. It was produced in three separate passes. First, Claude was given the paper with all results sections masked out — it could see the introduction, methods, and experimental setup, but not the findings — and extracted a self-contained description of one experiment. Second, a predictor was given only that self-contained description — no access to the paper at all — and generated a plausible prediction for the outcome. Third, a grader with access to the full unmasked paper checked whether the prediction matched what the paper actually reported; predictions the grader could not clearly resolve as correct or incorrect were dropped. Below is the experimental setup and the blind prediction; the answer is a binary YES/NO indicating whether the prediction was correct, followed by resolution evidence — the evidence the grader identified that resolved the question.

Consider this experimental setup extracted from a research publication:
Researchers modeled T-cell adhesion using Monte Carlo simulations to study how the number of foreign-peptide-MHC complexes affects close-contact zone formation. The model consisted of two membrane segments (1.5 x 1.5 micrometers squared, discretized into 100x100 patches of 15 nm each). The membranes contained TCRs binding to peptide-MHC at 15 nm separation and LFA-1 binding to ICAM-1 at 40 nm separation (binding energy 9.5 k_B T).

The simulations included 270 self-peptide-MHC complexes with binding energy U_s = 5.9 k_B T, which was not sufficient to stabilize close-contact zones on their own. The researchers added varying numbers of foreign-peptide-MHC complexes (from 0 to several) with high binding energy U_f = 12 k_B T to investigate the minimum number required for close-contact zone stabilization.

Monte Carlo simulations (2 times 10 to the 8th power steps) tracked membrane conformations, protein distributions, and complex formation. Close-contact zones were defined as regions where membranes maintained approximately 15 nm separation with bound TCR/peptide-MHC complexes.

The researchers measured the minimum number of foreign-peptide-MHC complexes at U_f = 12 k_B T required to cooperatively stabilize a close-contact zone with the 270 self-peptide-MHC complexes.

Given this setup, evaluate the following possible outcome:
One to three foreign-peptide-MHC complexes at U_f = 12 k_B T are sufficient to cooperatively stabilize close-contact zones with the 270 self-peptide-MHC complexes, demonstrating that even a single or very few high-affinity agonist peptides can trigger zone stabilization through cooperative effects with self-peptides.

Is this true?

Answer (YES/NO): YES